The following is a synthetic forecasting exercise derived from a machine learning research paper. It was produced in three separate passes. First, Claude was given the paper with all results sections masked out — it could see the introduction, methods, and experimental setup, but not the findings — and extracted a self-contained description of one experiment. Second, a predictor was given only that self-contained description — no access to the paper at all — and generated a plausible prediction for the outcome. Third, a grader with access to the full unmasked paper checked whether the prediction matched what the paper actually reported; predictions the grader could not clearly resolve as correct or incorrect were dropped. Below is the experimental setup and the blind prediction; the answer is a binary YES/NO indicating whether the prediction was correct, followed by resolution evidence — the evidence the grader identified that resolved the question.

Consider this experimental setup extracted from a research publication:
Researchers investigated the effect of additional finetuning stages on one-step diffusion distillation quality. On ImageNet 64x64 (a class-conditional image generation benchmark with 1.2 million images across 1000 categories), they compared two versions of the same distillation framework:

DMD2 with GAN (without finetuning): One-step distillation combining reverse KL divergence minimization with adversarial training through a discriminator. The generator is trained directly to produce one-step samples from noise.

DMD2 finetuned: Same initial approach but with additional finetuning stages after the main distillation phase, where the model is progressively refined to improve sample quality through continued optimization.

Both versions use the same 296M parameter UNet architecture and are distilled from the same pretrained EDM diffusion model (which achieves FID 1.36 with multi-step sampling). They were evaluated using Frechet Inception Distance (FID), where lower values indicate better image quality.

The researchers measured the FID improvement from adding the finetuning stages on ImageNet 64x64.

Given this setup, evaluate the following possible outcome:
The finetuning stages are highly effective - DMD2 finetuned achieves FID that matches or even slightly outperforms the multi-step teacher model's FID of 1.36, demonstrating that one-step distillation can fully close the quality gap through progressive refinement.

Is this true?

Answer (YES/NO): YES